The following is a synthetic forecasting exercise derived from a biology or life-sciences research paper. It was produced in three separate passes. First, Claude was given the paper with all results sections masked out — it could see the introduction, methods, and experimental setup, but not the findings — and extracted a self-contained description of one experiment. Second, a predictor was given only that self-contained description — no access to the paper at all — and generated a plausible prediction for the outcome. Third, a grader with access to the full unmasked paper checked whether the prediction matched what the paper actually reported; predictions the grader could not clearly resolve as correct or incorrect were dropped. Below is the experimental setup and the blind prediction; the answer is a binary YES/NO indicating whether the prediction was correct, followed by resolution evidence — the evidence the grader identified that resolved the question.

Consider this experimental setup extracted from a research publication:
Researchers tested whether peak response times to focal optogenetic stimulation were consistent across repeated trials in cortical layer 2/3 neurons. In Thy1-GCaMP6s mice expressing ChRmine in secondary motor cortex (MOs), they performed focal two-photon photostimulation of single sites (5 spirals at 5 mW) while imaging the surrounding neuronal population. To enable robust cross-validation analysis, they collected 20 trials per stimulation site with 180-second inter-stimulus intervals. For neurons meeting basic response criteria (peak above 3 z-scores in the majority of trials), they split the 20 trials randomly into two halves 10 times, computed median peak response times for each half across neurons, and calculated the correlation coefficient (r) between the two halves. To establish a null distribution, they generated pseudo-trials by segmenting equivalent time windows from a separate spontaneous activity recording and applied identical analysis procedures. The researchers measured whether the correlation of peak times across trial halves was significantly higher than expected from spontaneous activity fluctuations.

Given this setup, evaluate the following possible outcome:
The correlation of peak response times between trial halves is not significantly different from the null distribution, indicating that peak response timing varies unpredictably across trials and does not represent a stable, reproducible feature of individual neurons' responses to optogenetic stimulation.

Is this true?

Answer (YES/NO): NO